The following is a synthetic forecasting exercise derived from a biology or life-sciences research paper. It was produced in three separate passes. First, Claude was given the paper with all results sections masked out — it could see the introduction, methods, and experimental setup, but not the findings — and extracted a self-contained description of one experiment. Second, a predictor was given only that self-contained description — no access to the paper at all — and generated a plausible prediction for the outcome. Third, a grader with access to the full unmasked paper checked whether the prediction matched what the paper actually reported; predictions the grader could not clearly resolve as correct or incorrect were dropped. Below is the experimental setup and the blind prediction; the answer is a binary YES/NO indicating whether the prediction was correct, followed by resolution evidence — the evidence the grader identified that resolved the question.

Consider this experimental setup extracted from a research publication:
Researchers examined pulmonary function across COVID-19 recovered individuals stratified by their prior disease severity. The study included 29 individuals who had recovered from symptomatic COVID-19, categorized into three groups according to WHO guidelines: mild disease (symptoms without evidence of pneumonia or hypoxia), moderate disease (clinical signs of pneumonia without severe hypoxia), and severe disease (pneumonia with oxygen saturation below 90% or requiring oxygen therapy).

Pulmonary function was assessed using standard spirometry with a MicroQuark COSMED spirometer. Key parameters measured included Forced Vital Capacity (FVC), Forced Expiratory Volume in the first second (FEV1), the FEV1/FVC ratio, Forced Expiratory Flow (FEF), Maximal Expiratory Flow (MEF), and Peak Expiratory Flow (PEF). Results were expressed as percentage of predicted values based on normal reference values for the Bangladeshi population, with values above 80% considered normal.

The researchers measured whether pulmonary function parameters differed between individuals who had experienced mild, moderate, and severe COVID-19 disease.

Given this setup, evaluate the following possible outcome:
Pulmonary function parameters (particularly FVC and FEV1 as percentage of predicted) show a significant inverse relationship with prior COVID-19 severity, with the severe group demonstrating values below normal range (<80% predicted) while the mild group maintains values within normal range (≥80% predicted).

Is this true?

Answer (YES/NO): NO